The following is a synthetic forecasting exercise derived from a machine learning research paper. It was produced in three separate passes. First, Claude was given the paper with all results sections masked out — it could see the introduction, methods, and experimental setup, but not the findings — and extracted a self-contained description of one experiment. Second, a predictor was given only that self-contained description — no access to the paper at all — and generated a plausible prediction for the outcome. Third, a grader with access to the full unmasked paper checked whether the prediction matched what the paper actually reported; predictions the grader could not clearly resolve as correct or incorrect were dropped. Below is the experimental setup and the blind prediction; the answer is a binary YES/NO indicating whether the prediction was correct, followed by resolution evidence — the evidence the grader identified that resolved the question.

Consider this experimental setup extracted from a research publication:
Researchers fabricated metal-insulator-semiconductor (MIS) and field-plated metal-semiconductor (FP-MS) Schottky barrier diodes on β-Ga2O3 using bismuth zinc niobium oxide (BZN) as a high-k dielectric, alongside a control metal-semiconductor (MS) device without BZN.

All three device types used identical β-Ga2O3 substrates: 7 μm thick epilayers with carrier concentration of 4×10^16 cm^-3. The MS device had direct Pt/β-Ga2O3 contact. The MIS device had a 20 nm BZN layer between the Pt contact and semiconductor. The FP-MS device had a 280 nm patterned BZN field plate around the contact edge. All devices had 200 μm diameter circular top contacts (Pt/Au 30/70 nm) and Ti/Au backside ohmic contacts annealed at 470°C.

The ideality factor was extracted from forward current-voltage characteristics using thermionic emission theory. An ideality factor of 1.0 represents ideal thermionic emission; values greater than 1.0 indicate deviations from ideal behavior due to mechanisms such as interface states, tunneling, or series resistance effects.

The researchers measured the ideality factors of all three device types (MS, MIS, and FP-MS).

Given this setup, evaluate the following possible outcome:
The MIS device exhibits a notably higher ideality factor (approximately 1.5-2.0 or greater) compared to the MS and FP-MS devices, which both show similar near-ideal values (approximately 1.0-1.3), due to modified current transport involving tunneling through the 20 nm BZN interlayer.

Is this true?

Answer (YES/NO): NO